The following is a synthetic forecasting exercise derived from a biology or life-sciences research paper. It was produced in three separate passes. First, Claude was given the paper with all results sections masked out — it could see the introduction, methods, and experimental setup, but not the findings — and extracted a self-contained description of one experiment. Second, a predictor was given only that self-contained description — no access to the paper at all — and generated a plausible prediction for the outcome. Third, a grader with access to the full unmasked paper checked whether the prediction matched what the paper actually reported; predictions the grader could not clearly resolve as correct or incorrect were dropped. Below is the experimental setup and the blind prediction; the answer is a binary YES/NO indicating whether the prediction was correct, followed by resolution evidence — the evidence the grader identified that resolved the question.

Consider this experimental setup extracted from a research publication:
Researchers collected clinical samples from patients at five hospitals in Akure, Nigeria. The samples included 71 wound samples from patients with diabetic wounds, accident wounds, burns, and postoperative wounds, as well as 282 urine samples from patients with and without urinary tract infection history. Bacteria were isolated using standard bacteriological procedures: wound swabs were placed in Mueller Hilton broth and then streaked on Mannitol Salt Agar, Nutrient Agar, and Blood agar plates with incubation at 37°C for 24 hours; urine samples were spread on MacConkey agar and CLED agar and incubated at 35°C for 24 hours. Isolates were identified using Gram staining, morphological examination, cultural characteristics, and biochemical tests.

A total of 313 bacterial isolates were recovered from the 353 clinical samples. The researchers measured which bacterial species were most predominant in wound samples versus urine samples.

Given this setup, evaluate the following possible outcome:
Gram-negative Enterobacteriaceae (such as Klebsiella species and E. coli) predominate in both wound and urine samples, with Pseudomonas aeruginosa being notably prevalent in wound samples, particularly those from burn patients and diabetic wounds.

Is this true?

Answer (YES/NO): NO